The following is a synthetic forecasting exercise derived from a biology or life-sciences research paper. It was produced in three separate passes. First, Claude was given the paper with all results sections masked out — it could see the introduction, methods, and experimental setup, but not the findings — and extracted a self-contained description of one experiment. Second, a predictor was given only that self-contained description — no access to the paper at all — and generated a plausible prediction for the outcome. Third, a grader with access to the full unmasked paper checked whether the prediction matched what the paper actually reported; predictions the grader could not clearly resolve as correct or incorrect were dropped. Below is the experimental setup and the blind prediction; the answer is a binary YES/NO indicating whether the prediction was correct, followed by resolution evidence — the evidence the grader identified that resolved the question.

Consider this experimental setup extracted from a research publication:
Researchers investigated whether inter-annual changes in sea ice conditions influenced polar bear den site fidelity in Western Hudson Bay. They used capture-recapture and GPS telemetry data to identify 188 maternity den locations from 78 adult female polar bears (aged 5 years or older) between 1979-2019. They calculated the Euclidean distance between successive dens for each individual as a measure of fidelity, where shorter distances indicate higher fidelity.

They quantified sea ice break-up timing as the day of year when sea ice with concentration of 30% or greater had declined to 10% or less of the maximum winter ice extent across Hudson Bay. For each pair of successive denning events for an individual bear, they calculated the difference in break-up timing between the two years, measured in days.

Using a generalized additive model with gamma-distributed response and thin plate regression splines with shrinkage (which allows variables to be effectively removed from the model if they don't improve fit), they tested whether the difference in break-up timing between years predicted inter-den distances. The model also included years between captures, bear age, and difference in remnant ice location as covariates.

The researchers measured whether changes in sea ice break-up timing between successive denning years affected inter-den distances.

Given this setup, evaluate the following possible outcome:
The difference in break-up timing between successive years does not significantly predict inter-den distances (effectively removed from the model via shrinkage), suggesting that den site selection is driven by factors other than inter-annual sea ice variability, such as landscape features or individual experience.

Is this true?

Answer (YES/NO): YES